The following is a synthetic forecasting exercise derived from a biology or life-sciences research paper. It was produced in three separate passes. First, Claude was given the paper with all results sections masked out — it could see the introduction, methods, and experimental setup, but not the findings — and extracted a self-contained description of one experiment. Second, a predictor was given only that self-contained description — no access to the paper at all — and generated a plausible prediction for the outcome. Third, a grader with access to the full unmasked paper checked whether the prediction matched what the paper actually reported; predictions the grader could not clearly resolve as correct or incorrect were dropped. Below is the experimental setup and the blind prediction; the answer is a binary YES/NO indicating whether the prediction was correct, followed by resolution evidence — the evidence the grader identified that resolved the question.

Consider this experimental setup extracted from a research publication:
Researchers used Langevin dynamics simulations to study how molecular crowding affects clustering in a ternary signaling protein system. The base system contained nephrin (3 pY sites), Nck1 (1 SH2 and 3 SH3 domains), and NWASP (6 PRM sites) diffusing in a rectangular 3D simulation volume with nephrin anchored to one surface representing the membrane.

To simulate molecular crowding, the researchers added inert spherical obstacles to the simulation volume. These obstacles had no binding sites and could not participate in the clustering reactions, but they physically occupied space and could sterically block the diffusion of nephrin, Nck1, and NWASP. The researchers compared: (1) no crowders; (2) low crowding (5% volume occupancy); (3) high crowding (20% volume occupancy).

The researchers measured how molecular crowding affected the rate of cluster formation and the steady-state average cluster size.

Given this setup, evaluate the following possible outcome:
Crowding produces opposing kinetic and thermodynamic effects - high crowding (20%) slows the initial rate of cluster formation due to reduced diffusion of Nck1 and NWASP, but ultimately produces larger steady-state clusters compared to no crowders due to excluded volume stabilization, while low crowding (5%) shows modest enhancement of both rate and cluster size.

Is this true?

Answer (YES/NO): NO